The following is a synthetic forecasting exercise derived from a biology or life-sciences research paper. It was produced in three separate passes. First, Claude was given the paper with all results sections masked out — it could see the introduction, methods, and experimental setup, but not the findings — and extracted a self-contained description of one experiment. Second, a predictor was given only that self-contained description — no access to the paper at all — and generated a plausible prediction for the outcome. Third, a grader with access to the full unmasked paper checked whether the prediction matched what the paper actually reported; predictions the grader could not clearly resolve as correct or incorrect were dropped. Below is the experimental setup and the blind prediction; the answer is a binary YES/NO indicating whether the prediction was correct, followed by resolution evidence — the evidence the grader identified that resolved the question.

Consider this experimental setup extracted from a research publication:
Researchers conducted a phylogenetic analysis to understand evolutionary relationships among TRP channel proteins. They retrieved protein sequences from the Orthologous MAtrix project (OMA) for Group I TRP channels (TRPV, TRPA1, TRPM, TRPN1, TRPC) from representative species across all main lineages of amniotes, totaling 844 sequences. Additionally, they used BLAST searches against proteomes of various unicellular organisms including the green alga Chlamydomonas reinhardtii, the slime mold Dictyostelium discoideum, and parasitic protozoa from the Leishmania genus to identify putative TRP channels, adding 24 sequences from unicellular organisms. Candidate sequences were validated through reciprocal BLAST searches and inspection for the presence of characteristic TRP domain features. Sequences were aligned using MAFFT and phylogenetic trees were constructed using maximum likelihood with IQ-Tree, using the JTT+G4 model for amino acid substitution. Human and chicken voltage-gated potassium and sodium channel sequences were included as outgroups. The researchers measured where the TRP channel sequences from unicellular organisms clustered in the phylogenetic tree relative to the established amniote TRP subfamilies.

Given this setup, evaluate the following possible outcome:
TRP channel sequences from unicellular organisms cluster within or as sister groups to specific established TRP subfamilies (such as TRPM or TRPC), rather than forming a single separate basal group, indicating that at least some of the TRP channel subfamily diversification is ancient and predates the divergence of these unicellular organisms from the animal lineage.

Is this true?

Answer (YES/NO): YES